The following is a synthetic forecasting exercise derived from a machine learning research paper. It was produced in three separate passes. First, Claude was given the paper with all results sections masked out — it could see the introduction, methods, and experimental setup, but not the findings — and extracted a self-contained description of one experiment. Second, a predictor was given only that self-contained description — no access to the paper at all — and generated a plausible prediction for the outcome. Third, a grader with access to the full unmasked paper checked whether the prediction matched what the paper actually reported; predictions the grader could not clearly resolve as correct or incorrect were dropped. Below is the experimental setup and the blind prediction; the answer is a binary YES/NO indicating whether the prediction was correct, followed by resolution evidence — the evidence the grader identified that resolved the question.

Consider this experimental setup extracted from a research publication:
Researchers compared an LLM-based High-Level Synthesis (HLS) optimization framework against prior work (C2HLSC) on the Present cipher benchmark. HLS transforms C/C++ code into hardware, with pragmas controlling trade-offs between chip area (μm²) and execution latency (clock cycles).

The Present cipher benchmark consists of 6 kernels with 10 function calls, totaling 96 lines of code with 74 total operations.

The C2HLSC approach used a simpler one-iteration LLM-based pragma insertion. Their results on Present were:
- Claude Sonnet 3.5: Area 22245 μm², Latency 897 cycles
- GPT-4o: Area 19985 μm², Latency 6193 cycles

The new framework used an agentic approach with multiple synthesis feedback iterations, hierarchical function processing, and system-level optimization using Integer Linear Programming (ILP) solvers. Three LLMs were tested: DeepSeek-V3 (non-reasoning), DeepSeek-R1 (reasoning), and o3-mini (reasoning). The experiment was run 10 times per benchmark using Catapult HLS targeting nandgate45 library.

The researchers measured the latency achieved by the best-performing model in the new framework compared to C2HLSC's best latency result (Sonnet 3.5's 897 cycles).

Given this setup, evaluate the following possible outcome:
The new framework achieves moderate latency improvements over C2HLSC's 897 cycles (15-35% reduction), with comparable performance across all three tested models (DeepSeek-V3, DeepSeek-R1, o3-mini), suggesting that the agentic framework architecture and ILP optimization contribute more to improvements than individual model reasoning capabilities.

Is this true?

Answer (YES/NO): NO